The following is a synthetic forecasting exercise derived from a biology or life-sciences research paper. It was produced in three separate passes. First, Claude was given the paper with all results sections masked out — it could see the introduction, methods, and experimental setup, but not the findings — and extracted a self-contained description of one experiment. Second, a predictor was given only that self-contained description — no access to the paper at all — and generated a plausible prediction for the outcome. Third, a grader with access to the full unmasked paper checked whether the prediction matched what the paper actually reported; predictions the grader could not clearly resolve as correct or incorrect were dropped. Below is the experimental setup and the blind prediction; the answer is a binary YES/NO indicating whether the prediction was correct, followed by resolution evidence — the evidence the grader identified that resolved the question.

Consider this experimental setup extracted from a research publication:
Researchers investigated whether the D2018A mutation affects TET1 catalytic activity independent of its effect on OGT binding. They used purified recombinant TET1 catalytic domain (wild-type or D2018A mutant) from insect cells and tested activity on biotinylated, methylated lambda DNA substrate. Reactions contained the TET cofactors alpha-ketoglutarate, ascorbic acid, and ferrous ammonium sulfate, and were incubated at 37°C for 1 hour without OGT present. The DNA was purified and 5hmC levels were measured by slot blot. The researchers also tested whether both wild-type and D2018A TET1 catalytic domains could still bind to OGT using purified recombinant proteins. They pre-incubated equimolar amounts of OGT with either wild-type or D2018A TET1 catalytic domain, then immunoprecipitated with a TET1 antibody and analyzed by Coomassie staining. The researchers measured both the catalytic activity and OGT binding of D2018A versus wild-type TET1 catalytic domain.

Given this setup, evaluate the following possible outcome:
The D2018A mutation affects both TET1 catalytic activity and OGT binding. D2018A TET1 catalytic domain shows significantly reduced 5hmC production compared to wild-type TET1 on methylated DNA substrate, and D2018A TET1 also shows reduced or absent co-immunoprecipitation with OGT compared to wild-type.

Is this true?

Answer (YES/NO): NO